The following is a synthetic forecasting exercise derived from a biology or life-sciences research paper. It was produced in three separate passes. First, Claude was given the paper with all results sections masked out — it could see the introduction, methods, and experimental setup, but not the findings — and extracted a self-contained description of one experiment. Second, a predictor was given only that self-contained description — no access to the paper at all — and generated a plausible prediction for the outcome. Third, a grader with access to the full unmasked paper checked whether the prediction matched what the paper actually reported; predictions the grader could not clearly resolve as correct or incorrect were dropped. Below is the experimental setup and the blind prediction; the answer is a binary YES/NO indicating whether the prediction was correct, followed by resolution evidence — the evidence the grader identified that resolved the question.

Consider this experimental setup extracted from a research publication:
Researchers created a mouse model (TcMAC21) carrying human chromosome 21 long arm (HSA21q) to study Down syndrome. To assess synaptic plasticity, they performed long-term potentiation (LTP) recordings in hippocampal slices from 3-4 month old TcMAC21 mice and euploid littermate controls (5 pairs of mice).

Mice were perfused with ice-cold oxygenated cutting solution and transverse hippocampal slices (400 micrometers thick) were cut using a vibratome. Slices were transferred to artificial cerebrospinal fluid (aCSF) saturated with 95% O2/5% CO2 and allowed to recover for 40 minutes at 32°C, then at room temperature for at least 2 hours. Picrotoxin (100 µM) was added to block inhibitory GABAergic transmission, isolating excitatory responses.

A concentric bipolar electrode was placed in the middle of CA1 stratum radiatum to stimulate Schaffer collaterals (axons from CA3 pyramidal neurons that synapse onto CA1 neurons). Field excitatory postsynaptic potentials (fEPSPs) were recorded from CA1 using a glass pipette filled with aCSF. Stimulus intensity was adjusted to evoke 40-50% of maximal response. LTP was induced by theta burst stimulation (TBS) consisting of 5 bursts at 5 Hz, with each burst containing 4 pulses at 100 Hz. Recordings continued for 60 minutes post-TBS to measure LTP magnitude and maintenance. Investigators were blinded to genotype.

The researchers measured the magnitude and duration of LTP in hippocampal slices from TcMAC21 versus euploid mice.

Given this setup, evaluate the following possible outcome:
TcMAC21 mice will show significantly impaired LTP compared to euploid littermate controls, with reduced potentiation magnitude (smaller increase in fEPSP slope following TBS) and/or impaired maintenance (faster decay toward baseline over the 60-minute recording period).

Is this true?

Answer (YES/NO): YES